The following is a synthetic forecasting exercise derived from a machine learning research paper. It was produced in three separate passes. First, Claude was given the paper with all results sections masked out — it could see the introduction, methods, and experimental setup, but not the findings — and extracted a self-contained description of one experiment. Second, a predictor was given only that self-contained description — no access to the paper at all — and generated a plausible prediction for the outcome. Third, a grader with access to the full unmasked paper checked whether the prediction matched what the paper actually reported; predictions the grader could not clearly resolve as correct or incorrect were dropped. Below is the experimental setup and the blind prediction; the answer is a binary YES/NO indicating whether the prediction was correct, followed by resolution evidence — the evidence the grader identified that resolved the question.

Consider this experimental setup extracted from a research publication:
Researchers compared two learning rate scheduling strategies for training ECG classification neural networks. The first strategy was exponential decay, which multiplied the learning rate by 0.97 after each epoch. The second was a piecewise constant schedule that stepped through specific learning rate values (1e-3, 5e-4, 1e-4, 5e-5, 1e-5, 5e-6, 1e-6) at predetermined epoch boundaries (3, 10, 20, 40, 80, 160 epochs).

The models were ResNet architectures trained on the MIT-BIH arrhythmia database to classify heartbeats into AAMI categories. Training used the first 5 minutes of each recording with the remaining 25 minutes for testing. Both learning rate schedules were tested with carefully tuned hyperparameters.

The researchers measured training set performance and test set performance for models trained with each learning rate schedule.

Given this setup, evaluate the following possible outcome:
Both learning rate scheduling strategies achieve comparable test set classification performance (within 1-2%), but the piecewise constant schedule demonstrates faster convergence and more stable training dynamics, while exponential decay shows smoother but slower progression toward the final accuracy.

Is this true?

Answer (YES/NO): NO